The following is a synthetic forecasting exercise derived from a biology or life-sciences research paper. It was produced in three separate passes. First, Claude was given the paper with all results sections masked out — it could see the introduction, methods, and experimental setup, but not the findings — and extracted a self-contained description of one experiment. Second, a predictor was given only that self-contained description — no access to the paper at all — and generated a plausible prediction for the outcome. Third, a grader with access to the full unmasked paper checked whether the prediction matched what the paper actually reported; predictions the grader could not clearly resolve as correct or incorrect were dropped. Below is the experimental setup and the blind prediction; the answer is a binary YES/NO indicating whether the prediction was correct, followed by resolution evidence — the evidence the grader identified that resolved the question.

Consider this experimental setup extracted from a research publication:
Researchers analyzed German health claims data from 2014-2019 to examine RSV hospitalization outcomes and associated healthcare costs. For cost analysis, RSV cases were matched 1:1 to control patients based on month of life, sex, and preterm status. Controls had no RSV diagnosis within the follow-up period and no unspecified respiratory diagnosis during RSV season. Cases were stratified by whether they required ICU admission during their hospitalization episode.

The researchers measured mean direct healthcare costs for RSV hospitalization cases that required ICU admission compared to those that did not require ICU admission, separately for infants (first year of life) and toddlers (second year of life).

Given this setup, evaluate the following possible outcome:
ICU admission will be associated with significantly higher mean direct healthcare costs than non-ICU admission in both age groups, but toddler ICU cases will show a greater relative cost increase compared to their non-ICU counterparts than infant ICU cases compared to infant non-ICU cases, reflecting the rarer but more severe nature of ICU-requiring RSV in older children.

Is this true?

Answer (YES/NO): YES